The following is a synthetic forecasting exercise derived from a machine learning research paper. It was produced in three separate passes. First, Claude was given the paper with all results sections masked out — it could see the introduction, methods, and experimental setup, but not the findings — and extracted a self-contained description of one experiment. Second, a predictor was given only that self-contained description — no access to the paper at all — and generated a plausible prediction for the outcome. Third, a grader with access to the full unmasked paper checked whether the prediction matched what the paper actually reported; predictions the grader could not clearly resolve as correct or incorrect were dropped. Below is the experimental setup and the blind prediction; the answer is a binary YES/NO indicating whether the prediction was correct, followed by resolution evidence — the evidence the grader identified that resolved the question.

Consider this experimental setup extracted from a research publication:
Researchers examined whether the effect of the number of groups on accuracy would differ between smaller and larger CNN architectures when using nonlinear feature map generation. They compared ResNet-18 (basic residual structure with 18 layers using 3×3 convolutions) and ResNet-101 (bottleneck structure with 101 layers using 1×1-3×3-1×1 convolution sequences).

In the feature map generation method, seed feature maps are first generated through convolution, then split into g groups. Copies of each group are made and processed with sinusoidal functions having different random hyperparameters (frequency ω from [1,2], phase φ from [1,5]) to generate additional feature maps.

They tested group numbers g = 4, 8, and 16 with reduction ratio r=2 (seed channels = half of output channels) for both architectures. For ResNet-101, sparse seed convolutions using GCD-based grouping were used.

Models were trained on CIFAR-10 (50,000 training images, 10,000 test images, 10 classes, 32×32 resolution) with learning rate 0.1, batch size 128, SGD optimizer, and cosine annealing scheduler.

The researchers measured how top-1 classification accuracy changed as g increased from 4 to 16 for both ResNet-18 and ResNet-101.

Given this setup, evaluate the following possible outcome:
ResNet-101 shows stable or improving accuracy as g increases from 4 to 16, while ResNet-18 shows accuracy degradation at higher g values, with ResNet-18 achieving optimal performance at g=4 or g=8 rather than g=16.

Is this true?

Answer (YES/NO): YES